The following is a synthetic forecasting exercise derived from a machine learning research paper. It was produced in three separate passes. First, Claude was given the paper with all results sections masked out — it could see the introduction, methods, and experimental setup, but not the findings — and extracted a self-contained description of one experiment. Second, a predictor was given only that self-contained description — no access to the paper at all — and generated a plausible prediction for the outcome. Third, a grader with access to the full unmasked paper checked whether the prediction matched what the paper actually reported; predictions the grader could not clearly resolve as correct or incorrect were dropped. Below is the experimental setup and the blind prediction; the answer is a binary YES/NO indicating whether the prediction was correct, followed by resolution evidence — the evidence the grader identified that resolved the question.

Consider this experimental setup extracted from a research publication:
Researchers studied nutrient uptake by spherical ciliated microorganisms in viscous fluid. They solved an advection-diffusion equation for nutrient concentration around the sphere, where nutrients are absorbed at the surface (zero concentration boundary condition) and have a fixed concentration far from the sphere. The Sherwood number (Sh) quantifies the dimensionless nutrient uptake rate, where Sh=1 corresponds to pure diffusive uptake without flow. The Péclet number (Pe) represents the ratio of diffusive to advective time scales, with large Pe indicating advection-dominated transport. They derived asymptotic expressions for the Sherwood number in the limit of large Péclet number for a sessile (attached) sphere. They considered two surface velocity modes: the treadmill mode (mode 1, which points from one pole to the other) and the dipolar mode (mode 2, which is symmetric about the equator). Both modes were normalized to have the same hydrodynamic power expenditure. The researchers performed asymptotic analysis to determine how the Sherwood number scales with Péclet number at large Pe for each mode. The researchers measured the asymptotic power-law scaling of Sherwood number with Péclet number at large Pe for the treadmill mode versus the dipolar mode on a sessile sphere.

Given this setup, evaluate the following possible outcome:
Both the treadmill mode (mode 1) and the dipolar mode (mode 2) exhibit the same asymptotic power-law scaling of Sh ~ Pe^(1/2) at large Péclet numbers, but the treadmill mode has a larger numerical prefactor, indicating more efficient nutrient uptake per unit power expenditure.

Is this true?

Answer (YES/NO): NO